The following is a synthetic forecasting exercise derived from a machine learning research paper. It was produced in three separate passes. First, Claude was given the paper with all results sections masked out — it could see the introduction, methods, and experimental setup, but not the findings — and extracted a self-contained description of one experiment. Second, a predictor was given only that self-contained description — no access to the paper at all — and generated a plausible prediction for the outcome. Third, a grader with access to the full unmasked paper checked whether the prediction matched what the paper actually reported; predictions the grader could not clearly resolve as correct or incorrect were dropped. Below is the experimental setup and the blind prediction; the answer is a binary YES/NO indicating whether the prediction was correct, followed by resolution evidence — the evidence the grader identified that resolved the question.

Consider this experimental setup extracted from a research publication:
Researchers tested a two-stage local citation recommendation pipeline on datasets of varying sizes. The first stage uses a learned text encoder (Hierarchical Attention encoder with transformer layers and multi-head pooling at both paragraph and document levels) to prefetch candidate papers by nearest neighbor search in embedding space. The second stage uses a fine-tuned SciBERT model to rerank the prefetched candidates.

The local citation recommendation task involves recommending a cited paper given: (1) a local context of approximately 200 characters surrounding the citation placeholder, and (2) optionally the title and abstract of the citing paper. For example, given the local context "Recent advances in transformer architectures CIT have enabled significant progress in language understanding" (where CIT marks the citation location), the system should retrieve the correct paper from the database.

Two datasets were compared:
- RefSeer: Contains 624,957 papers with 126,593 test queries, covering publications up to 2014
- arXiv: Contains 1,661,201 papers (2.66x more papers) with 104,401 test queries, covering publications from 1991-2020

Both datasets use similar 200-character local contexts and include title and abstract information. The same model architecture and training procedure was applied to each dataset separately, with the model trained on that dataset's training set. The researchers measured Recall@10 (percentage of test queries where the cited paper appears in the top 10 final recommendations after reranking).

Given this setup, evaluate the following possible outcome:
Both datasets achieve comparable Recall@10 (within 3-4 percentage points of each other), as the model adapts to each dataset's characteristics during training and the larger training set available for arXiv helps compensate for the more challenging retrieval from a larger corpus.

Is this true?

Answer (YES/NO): YES